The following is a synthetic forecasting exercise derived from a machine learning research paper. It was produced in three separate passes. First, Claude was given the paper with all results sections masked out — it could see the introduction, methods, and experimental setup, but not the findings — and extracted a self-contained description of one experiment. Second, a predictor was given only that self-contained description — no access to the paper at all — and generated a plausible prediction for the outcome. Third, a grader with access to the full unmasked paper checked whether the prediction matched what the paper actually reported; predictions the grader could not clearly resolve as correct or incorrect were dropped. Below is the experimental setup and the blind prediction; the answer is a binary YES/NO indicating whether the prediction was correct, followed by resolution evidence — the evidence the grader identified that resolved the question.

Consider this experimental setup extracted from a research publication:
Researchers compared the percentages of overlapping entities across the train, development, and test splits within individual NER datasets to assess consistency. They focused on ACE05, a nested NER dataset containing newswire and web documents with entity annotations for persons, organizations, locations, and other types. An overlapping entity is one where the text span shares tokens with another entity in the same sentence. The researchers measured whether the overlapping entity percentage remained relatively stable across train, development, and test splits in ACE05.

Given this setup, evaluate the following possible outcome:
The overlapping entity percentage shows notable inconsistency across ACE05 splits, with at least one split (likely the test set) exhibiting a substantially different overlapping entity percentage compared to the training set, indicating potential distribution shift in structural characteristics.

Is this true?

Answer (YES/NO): NO